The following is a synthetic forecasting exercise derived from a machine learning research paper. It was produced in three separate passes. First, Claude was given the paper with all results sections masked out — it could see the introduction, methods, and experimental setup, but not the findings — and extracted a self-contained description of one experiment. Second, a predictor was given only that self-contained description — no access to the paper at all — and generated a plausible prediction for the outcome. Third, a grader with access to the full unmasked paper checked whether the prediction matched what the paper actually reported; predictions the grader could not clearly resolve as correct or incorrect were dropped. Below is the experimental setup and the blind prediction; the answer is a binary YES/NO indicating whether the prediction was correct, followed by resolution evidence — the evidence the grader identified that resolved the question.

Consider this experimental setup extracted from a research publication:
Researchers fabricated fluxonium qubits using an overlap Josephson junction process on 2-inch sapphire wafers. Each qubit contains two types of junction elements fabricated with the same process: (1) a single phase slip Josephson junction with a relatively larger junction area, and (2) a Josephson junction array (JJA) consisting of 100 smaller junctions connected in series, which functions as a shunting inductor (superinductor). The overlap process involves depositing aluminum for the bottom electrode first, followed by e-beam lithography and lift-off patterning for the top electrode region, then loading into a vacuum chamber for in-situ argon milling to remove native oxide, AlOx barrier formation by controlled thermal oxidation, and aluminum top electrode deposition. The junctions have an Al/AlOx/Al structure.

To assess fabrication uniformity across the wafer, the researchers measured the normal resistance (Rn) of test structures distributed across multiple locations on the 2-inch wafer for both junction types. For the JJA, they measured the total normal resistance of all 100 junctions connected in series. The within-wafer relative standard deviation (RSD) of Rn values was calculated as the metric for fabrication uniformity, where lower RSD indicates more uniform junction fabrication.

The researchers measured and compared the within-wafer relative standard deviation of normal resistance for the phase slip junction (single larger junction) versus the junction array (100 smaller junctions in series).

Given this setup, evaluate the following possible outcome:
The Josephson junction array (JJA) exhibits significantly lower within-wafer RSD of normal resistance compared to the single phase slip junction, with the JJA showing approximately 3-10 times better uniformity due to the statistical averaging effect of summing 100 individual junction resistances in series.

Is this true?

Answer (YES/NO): YES